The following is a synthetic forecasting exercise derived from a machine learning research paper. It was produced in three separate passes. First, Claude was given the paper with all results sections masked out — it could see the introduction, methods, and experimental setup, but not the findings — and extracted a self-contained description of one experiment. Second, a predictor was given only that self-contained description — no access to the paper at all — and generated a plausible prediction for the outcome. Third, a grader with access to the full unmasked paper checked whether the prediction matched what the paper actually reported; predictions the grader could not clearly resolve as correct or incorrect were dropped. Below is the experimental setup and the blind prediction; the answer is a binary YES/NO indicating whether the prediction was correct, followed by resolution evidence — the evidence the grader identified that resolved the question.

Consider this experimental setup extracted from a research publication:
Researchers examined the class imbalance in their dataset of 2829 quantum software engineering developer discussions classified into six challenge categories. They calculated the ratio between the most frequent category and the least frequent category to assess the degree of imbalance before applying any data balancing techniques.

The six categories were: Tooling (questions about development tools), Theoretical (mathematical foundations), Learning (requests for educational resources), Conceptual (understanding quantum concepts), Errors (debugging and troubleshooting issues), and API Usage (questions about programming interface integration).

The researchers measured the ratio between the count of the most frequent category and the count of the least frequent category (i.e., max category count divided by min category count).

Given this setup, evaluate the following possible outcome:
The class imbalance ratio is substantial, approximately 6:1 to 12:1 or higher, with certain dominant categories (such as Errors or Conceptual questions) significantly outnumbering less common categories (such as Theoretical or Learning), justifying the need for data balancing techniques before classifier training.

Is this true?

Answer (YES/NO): NO